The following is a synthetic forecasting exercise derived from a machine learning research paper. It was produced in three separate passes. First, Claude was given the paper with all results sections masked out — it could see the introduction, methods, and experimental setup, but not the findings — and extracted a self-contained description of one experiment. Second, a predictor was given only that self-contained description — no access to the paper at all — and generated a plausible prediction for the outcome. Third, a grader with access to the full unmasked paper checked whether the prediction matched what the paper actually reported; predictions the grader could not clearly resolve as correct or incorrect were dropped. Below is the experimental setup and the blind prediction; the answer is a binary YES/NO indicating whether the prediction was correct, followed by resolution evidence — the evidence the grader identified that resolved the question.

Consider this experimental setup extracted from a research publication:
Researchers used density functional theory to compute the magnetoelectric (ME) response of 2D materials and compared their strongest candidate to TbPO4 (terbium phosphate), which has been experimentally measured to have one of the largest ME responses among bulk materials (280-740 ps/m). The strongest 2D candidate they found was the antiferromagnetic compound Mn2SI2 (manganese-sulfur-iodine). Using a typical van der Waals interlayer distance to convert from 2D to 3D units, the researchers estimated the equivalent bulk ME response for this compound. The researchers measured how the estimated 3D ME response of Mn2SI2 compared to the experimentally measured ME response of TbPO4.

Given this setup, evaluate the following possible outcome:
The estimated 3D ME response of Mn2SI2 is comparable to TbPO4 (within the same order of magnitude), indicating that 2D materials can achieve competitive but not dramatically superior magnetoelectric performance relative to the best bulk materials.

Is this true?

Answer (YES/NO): YES